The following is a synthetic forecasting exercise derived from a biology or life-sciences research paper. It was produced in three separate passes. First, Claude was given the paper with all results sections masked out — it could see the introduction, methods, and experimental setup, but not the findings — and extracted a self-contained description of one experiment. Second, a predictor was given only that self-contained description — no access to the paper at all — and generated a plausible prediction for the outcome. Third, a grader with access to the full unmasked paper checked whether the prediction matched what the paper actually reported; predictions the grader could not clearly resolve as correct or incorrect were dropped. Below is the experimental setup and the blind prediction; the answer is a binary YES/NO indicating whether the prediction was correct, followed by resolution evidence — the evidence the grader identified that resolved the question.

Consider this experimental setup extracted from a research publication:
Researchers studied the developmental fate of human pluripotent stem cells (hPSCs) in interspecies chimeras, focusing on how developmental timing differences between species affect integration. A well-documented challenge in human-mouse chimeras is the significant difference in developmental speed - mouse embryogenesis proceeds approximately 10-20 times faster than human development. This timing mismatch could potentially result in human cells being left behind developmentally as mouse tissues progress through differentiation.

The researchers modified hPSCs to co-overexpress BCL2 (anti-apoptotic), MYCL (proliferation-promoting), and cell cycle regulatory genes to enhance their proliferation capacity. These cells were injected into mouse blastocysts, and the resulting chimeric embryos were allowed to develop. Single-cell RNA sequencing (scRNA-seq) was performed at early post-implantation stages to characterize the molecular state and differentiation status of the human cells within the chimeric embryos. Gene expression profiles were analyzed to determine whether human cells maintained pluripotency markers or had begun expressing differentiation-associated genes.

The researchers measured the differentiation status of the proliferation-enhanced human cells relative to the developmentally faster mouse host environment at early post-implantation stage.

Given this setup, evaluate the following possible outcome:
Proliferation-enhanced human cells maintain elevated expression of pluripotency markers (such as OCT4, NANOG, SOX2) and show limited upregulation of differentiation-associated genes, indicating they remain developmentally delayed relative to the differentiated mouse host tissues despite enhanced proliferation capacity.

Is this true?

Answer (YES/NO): NO